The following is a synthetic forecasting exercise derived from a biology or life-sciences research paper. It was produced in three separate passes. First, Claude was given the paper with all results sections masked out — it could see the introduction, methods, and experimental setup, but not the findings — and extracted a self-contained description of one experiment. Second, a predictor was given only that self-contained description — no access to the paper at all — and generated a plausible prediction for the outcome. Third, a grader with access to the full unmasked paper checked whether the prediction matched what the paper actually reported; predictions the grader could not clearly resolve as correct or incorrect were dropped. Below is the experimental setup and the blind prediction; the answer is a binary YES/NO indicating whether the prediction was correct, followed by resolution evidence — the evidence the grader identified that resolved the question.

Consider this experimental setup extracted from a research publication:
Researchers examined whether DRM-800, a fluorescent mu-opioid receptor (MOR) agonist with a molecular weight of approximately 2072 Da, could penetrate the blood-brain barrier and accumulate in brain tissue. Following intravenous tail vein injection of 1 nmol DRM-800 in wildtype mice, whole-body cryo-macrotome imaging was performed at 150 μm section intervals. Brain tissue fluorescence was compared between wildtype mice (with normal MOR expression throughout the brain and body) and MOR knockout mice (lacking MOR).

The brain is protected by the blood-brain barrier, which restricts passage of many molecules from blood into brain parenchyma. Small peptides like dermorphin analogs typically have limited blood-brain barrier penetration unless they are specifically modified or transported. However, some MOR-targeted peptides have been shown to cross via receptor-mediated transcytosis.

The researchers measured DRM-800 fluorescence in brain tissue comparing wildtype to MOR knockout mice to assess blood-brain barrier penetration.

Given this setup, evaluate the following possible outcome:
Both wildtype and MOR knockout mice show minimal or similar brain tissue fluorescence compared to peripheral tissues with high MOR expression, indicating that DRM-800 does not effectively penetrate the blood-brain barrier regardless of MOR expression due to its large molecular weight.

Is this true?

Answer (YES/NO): YES